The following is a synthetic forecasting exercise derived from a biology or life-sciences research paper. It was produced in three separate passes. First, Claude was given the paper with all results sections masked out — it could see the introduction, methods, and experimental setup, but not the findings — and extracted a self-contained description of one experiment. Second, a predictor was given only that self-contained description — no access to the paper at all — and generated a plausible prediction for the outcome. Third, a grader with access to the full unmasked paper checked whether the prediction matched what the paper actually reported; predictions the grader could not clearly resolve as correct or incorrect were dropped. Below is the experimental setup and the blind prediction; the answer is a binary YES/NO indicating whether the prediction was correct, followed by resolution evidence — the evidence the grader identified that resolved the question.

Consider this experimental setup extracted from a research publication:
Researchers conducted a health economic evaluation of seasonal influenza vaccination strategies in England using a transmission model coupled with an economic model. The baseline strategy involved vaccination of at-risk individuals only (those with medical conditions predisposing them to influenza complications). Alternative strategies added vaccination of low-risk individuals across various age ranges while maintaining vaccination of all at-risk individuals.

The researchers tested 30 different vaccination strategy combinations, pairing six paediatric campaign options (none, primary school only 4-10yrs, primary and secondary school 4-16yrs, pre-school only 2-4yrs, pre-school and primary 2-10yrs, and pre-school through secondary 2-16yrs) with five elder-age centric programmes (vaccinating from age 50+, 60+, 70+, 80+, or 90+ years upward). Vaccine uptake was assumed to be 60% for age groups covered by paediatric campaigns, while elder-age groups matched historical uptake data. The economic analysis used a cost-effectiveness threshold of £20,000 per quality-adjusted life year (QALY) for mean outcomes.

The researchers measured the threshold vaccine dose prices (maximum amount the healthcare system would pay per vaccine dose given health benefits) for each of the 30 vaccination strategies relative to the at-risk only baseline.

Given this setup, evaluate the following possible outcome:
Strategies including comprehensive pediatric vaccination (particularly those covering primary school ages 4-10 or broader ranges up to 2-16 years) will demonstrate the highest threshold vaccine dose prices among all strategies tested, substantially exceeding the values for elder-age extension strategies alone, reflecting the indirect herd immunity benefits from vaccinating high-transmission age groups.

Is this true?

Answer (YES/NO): YES